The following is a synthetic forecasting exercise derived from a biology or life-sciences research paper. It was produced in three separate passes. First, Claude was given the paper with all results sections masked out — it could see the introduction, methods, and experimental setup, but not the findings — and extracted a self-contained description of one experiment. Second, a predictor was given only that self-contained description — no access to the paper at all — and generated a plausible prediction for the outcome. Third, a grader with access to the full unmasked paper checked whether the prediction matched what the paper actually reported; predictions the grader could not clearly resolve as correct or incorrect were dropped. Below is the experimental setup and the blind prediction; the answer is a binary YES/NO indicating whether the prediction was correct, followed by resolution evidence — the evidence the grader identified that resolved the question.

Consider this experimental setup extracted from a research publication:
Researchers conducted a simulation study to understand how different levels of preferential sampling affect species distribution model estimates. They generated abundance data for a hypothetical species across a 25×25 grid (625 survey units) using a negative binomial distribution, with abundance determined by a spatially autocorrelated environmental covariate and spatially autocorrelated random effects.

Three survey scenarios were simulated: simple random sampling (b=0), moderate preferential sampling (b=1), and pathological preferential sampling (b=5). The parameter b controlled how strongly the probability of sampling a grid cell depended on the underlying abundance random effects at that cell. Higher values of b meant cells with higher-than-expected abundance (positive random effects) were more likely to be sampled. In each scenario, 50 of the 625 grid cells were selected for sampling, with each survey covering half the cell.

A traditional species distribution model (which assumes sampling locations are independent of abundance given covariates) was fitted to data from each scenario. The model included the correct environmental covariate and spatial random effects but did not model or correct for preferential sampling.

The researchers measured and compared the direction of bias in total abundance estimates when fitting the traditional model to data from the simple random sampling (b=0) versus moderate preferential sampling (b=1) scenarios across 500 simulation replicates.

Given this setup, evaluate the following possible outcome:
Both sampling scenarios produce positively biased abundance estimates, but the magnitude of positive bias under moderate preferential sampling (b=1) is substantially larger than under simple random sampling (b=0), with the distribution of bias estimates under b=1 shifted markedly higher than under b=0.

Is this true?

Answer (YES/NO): NO